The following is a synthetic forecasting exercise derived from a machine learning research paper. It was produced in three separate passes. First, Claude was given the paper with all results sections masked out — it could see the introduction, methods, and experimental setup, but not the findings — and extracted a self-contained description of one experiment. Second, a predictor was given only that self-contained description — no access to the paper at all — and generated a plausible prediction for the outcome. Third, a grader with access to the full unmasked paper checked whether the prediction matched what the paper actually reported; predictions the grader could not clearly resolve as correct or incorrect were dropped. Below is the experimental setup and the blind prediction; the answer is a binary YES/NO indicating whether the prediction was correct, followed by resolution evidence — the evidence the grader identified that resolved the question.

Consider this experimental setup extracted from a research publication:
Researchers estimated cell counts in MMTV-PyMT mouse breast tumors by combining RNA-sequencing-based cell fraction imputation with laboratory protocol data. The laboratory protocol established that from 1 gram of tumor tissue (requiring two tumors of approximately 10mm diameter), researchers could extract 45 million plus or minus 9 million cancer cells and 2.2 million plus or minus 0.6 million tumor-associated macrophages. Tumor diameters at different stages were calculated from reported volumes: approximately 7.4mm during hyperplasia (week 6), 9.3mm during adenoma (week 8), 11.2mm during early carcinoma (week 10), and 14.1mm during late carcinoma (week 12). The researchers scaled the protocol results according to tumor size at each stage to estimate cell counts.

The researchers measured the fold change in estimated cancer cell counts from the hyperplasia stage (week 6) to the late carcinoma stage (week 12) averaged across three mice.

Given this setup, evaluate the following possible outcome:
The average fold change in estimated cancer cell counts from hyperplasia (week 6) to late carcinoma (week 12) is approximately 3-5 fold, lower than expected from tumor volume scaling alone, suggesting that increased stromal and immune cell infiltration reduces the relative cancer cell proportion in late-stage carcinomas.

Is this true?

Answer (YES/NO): NO